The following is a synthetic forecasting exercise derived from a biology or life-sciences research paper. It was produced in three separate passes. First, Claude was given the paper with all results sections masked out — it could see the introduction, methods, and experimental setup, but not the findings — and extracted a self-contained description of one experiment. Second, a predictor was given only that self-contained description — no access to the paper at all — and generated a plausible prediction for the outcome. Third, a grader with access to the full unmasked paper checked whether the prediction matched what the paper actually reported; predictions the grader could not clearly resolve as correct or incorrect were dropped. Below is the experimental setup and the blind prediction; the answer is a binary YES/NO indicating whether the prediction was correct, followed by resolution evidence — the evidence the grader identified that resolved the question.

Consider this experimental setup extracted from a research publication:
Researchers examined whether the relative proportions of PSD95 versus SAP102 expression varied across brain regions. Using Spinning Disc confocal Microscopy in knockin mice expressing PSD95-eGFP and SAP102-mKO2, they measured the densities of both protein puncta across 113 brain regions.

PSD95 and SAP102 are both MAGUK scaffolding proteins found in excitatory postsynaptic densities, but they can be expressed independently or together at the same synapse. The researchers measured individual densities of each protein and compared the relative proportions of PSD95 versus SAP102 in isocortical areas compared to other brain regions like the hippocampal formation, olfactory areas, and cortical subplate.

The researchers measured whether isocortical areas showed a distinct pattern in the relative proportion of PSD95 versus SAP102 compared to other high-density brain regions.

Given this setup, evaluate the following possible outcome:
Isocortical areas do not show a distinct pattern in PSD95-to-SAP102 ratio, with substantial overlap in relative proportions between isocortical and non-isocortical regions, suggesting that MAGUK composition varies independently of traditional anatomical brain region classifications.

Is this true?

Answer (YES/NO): NO